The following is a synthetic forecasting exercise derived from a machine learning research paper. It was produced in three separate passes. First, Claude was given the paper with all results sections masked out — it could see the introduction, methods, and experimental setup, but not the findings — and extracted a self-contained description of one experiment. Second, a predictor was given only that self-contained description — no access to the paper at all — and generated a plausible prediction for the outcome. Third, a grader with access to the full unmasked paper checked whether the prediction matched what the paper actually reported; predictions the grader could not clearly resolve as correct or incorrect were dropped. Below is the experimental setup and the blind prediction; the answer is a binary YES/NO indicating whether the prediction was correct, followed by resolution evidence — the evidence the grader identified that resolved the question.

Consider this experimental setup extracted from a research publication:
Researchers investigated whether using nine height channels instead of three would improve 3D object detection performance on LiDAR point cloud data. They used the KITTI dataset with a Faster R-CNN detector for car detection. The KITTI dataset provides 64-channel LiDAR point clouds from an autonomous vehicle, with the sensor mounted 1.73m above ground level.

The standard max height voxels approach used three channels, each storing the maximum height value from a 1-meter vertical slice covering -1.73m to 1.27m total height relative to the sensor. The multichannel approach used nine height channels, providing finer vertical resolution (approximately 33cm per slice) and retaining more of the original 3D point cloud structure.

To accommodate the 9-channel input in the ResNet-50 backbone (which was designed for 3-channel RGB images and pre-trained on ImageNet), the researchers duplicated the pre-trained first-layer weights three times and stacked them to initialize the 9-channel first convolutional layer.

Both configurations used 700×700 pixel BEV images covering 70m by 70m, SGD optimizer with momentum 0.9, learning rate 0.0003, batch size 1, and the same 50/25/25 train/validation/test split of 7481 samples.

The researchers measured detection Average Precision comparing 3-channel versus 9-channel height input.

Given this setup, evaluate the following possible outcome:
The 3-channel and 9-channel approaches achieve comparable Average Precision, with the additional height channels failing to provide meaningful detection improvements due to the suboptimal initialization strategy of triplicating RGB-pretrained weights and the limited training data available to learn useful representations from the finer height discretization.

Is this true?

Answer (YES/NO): NO